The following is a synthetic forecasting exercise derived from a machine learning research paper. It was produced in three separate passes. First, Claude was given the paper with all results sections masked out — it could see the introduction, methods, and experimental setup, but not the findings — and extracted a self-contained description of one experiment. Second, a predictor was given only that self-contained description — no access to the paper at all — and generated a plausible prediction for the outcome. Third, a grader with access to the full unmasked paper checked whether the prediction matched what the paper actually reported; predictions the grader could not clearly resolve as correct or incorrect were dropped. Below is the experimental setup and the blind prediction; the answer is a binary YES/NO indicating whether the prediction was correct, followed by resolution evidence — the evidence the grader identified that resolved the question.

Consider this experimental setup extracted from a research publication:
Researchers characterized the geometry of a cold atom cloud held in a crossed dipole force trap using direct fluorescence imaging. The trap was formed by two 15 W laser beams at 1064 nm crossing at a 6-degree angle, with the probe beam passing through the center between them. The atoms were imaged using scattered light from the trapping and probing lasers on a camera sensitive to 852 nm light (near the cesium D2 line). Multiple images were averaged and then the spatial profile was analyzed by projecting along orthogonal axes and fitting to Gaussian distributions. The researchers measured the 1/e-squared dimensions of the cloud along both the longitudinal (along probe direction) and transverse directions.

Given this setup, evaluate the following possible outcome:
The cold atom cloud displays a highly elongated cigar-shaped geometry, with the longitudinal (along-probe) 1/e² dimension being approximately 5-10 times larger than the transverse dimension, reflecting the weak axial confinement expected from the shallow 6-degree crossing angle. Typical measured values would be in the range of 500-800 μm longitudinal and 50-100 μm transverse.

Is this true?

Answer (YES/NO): NO